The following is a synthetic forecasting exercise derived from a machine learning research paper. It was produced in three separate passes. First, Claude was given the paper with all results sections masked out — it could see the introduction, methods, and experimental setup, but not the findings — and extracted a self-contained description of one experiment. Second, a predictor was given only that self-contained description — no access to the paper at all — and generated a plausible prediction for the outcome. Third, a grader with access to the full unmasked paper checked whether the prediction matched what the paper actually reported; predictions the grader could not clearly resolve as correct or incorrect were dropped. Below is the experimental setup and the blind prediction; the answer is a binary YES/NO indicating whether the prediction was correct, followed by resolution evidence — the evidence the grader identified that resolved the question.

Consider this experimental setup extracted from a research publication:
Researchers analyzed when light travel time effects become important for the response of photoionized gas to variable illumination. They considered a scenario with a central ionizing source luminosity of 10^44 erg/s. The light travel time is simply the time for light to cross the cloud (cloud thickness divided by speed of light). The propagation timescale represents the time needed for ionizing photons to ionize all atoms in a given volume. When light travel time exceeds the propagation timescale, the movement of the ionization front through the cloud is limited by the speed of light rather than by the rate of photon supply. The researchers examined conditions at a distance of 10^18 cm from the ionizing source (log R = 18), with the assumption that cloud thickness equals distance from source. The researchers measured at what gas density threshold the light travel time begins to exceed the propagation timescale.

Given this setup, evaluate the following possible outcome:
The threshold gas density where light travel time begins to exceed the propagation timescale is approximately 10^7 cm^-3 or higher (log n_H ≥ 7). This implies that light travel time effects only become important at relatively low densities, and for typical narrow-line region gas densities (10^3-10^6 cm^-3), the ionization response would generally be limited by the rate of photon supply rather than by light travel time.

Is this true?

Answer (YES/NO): NO